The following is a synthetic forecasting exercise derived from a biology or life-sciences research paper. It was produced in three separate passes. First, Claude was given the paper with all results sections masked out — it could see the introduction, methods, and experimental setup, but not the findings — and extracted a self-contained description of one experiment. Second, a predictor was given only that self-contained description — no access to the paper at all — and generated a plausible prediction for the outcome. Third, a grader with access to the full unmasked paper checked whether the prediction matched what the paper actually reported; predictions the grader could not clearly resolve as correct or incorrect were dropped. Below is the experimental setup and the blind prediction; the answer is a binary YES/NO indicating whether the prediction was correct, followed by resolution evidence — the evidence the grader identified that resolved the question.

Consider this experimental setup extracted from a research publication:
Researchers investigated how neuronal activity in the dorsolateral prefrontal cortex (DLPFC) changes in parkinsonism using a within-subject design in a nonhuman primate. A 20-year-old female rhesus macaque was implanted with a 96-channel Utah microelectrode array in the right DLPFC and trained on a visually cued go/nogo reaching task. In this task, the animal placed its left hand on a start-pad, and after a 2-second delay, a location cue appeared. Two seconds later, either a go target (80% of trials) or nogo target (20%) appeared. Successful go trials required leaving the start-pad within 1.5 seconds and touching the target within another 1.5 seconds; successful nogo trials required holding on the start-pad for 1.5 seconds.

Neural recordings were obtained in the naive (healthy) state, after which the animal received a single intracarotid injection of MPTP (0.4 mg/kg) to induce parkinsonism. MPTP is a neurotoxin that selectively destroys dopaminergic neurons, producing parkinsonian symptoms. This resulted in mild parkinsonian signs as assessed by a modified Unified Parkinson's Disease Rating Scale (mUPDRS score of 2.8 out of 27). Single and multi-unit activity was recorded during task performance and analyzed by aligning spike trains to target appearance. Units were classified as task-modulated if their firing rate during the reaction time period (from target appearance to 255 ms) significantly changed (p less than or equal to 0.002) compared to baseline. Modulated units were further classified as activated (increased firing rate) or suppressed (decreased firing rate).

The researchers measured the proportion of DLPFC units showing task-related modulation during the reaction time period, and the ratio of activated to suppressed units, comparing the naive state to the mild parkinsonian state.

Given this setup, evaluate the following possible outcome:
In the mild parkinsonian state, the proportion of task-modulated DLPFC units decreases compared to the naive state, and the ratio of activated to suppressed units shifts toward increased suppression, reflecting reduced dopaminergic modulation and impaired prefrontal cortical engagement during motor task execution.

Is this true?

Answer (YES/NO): NO